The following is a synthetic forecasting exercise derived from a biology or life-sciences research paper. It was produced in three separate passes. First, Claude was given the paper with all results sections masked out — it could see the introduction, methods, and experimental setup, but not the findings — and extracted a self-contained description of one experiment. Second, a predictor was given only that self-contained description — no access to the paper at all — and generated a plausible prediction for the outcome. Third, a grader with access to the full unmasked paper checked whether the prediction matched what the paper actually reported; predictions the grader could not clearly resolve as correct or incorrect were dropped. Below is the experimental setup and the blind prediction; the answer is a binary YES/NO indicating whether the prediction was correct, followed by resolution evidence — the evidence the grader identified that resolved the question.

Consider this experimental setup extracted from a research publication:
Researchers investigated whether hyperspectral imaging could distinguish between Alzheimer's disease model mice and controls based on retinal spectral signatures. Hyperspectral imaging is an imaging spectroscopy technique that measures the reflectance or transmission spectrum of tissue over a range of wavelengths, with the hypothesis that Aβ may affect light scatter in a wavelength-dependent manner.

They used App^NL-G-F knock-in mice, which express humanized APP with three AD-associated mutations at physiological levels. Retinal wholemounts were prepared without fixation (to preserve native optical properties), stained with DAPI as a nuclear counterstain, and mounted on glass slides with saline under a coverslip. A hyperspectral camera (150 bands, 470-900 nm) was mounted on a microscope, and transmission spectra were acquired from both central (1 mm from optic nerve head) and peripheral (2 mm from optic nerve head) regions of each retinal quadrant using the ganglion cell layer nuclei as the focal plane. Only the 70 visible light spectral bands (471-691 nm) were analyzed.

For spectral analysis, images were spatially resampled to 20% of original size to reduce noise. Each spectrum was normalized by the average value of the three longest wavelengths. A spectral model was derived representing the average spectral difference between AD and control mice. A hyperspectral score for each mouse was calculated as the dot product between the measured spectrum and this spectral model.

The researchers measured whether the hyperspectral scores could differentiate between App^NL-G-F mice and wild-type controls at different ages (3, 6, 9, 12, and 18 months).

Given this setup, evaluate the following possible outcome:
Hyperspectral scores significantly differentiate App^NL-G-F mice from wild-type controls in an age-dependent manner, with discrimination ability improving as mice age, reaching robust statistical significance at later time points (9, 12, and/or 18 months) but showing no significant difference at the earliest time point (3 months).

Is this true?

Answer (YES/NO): NO